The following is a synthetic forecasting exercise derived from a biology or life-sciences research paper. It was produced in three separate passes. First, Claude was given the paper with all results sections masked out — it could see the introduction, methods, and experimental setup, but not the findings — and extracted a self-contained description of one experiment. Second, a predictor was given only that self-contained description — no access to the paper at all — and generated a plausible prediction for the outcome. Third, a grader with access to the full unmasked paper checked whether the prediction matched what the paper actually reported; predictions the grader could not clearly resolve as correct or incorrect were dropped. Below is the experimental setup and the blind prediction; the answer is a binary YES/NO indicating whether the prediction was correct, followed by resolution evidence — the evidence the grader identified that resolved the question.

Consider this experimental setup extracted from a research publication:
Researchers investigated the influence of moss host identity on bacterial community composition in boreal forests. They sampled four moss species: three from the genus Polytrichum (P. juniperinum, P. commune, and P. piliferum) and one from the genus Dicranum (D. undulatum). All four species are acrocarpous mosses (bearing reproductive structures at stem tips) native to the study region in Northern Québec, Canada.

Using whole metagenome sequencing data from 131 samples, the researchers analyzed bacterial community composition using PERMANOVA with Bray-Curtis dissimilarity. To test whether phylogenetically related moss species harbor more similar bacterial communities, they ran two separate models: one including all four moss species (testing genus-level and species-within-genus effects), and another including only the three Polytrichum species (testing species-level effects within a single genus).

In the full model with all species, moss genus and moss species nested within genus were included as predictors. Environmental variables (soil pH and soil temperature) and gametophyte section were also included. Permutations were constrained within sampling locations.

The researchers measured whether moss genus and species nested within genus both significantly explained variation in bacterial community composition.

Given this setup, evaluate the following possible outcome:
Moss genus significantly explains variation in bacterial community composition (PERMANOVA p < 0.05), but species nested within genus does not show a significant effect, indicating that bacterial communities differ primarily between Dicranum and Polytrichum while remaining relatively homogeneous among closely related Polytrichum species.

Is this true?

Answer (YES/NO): NO